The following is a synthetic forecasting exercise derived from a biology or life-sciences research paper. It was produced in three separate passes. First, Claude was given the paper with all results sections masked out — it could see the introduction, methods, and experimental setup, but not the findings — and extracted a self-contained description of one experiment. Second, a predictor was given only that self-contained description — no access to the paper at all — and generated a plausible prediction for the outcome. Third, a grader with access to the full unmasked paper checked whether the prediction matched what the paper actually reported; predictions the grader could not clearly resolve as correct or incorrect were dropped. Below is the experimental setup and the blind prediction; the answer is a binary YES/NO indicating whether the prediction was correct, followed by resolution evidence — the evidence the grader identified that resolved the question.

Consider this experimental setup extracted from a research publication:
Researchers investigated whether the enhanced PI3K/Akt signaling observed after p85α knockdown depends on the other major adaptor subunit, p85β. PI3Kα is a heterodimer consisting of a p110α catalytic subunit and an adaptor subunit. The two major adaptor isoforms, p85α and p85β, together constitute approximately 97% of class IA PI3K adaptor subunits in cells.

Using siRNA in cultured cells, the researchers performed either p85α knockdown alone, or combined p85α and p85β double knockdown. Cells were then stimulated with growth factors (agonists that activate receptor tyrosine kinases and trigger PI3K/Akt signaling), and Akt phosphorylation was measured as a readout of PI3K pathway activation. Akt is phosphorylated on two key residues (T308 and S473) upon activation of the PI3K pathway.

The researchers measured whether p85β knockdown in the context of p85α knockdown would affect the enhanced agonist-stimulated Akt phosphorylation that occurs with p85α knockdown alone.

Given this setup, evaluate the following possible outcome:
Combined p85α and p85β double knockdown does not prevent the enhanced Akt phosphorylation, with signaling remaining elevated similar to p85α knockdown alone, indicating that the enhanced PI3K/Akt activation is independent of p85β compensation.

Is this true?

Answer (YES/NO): NO